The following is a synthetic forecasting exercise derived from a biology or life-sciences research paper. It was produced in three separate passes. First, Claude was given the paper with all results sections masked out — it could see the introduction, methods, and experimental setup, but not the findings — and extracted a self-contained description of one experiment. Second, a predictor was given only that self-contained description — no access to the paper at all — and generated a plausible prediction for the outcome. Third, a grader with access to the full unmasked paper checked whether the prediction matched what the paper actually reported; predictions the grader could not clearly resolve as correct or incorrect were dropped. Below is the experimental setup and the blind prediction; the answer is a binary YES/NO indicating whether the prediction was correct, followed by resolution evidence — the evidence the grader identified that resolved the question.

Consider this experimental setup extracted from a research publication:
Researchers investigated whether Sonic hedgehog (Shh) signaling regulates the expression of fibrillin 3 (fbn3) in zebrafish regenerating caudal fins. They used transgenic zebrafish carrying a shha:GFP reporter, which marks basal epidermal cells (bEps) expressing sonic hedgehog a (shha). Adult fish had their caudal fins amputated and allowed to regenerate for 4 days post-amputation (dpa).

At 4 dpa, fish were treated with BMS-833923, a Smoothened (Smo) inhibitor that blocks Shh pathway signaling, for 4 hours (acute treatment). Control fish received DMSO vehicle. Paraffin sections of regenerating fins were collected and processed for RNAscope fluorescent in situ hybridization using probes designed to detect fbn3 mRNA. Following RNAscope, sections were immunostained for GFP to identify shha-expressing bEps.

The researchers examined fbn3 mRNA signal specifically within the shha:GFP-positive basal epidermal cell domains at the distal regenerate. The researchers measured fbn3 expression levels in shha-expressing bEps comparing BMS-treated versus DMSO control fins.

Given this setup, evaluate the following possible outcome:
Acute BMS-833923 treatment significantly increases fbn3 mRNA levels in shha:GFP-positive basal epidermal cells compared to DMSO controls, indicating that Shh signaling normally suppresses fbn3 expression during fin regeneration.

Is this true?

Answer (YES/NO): NO